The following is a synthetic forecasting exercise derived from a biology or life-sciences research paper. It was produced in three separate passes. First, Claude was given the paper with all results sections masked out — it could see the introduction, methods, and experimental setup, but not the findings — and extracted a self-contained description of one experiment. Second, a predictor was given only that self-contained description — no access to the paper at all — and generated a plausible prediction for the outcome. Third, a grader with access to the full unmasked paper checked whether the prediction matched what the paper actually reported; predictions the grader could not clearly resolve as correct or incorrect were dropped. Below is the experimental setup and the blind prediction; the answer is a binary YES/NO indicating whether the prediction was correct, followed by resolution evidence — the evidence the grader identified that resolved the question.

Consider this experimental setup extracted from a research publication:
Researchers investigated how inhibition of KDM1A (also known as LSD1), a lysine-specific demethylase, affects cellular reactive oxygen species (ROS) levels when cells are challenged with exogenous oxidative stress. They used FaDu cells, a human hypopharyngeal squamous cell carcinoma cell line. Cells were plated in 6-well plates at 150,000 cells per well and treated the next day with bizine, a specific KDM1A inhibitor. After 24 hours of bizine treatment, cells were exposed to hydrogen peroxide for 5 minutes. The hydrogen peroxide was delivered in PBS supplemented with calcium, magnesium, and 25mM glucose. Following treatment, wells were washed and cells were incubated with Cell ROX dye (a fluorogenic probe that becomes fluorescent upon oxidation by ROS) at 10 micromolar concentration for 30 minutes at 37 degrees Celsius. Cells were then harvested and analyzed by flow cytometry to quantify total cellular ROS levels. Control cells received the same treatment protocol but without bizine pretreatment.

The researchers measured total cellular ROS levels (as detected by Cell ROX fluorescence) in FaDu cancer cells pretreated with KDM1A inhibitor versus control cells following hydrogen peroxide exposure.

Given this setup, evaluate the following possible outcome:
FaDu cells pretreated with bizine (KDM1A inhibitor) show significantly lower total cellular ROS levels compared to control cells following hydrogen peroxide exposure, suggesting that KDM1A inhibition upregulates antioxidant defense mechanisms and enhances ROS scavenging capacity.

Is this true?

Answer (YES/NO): NO